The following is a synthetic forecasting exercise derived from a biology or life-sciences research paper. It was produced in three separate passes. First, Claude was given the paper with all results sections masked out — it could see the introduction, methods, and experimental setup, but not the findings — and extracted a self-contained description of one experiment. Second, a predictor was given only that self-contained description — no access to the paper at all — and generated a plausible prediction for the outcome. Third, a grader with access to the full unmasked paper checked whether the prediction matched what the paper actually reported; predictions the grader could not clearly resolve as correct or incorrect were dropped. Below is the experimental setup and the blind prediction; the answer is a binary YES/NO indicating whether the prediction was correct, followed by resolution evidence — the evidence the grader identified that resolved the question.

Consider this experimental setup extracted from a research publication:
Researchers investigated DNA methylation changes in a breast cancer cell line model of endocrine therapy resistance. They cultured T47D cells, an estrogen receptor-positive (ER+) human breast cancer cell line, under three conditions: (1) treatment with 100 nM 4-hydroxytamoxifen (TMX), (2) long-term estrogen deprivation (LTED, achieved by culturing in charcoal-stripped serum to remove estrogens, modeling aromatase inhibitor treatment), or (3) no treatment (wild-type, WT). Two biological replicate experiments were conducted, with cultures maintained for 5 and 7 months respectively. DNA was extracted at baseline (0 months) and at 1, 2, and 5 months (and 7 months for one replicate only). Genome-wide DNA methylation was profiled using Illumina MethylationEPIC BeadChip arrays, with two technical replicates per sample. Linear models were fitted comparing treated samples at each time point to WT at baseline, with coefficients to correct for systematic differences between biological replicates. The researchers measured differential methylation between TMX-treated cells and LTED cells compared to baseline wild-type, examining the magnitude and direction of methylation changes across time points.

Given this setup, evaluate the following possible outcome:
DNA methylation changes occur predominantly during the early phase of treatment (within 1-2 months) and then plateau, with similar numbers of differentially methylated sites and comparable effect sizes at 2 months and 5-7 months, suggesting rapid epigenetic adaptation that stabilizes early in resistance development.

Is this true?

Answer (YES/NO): NO